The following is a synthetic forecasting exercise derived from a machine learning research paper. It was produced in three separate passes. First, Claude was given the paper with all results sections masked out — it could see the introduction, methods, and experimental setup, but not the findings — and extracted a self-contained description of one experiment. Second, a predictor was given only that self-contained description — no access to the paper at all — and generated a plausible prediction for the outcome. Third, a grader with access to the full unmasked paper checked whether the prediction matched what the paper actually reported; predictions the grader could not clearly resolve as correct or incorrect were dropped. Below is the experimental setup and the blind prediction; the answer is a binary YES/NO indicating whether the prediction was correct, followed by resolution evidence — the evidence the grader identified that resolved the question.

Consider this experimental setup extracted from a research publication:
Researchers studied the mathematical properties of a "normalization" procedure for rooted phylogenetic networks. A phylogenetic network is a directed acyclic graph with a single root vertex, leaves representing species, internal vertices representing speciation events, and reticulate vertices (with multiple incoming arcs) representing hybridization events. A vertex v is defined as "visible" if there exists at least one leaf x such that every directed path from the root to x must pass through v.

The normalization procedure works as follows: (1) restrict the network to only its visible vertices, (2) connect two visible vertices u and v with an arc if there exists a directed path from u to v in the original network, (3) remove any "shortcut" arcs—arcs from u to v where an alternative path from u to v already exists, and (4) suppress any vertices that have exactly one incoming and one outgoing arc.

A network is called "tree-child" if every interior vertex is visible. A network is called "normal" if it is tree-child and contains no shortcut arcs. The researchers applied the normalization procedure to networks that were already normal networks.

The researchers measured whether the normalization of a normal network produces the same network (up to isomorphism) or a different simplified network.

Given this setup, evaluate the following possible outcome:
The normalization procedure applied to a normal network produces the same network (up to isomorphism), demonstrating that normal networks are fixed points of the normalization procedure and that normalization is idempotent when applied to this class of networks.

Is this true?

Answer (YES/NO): YES